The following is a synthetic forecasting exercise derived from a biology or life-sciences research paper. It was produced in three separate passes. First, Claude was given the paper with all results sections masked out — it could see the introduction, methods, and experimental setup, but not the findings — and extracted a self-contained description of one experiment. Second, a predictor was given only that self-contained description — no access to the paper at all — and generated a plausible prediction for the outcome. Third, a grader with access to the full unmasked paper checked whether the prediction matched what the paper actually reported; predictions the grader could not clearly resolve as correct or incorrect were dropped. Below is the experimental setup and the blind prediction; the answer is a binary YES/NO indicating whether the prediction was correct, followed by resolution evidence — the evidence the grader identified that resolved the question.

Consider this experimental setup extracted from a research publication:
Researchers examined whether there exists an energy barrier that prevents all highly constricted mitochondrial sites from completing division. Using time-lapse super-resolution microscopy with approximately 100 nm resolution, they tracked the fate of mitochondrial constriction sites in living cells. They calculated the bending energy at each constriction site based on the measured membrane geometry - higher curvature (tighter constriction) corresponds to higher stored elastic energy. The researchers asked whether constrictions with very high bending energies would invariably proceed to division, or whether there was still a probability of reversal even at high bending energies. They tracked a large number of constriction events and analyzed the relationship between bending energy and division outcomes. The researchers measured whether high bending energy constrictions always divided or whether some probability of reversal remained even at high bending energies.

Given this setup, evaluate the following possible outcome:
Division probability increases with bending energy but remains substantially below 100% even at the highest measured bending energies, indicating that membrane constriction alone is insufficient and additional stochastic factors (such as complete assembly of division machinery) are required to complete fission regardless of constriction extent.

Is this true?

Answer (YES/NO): NO